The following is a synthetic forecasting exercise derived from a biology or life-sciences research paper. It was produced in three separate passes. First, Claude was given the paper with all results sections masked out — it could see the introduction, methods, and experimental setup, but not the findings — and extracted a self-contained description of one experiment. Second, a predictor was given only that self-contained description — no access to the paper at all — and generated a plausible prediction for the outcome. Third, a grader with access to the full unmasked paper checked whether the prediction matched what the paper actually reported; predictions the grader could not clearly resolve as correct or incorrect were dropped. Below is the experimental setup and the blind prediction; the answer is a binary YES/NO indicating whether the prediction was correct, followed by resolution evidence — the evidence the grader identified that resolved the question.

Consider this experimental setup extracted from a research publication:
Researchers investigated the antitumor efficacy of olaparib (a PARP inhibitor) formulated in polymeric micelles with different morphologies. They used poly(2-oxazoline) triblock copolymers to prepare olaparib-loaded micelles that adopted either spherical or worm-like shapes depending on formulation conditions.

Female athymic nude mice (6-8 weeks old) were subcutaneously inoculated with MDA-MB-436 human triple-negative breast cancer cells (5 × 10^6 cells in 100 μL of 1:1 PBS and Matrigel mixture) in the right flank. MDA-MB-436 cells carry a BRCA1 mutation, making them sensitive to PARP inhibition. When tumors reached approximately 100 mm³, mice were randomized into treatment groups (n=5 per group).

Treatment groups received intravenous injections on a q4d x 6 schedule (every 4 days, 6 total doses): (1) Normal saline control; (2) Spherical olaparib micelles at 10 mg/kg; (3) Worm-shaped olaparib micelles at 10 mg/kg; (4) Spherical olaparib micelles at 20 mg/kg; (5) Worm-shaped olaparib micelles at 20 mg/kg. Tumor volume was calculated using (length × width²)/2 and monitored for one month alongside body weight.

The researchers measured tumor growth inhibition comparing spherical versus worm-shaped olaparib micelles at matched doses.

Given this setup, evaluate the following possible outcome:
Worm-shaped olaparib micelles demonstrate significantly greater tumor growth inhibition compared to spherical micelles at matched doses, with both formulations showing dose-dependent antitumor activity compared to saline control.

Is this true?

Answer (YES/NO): NO